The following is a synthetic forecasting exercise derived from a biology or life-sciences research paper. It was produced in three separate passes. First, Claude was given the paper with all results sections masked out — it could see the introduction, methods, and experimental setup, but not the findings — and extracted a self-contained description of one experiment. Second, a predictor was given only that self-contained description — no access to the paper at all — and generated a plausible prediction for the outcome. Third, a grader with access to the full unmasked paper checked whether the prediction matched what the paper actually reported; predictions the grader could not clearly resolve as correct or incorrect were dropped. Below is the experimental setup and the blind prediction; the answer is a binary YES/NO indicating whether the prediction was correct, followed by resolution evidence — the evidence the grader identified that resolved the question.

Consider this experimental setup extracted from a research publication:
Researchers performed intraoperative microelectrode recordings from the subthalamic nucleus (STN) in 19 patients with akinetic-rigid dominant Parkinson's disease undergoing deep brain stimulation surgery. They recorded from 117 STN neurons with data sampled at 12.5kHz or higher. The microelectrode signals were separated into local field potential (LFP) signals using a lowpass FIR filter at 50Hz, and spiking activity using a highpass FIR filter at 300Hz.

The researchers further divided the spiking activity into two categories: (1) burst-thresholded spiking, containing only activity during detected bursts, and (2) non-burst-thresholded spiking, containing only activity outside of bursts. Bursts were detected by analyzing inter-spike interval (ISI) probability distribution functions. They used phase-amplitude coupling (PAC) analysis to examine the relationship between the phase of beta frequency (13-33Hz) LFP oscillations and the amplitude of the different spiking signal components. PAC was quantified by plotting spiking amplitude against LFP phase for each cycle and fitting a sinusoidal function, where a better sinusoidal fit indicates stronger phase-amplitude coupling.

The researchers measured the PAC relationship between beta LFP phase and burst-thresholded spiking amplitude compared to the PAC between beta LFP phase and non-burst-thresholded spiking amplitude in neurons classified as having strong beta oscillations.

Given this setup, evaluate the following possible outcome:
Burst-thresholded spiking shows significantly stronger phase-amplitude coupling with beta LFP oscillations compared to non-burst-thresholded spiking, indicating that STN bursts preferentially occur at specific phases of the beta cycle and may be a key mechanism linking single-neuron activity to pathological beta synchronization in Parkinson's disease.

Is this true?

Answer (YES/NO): YES